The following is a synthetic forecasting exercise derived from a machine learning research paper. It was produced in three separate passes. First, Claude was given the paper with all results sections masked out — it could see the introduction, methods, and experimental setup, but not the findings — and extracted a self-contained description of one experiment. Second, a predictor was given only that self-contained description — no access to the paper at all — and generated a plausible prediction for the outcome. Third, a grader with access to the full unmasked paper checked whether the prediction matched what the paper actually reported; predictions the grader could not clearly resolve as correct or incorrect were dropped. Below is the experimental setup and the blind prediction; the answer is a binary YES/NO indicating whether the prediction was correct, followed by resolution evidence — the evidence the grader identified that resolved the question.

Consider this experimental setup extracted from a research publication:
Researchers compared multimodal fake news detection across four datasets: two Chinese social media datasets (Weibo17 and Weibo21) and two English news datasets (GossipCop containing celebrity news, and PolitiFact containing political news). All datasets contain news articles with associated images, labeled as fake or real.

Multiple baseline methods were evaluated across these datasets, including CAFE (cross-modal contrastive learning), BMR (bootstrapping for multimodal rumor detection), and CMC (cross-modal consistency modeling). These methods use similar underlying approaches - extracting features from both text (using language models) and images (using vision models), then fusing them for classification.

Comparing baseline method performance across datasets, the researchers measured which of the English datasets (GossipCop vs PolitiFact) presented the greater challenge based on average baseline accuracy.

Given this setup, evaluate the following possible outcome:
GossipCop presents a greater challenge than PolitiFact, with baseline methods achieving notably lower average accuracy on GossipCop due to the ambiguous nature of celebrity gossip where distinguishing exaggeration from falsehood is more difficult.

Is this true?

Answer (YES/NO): YES